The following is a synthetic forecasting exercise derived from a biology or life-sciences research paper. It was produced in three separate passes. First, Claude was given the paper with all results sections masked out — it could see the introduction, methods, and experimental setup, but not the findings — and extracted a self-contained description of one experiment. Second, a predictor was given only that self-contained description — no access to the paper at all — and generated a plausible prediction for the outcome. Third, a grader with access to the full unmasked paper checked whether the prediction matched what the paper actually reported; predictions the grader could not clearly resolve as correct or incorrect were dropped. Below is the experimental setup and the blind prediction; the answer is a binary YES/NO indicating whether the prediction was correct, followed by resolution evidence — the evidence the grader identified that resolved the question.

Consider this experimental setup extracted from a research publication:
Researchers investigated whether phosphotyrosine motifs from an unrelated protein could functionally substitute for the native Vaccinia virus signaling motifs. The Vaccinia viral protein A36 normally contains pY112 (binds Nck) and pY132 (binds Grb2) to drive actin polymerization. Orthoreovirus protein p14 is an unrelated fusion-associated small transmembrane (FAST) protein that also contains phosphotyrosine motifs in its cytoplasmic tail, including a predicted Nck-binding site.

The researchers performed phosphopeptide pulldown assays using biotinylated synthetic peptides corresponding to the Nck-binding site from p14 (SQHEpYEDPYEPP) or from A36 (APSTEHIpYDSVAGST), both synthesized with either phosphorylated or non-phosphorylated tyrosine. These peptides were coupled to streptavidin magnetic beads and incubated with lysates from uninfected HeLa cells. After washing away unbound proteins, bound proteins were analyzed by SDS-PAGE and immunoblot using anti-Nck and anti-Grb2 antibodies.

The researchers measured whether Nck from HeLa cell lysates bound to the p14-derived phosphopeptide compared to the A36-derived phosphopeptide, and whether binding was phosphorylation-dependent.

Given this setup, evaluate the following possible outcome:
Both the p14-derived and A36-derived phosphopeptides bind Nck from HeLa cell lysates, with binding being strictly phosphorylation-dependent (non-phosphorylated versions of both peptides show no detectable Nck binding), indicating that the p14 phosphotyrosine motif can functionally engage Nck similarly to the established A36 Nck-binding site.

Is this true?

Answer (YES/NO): YES